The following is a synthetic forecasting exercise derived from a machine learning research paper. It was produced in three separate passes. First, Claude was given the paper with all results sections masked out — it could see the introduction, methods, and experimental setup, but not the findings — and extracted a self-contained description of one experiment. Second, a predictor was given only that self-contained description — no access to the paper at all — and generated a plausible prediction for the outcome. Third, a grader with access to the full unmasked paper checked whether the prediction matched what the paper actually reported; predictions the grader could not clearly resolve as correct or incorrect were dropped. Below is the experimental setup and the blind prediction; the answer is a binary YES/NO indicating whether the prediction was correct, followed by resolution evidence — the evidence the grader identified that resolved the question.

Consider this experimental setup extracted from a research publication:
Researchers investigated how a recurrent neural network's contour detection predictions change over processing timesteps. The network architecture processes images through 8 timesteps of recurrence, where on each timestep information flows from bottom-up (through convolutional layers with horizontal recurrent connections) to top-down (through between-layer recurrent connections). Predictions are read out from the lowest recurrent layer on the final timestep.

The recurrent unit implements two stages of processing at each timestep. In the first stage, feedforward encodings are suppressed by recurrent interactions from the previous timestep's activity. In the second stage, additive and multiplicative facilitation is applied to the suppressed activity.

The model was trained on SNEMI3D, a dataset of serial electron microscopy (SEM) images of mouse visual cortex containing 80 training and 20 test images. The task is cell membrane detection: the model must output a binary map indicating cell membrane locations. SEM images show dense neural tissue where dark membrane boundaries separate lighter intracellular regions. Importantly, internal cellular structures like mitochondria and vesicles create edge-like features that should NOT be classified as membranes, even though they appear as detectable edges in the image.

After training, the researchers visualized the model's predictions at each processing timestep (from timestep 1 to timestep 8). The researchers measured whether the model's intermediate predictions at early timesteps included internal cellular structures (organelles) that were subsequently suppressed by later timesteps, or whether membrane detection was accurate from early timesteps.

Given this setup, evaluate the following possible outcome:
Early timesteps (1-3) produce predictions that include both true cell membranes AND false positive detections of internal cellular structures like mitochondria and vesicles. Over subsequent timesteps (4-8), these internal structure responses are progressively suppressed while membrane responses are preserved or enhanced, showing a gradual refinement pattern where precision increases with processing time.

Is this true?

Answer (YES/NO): YES